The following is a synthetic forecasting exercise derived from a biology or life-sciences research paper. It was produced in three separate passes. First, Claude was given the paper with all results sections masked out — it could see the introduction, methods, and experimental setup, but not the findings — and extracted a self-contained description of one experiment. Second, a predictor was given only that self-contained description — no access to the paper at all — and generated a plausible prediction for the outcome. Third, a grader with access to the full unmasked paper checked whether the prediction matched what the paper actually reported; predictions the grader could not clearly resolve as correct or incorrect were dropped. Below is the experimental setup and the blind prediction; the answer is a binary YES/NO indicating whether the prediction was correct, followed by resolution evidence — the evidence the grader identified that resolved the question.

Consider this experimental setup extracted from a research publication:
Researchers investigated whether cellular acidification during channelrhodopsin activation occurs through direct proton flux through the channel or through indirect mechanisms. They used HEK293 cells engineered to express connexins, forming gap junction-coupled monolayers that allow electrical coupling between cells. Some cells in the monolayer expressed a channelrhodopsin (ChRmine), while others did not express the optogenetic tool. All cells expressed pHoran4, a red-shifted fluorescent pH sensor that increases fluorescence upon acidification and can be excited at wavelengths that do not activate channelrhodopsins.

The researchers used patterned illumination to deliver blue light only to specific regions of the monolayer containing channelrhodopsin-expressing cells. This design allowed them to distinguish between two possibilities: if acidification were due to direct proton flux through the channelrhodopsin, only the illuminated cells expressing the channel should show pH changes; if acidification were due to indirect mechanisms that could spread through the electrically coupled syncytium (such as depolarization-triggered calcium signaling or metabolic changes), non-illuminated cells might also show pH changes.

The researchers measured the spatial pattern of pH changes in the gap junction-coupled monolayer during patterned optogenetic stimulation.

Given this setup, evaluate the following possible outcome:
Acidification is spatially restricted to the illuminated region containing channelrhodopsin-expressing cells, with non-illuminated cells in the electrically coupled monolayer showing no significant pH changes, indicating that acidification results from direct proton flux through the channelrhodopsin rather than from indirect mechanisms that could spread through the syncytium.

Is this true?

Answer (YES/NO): YES